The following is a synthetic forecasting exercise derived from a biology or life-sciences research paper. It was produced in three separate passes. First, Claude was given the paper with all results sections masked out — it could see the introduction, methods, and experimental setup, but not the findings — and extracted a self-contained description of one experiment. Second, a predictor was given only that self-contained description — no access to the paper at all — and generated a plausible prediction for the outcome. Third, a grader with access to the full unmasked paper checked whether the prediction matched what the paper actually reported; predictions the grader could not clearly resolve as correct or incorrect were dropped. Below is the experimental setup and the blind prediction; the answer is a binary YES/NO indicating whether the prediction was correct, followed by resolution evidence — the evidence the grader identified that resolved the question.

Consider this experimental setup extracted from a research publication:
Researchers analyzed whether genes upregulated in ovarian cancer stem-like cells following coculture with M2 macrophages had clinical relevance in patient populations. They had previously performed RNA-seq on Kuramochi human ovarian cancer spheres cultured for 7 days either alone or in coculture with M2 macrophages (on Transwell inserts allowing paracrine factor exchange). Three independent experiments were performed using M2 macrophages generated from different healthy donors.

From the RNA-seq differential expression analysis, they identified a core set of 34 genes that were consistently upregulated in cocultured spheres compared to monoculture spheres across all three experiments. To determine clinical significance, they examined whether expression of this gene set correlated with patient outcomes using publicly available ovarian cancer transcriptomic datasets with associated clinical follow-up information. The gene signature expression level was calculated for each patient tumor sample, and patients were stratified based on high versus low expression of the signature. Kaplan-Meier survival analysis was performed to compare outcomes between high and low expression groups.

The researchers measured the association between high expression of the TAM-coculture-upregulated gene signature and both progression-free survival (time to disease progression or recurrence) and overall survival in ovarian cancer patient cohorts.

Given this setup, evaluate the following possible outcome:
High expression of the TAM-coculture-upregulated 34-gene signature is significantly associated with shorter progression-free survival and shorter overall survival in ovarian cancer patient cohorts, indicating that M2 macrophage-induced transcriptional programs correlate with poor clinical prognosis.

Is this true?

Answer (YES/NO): YES